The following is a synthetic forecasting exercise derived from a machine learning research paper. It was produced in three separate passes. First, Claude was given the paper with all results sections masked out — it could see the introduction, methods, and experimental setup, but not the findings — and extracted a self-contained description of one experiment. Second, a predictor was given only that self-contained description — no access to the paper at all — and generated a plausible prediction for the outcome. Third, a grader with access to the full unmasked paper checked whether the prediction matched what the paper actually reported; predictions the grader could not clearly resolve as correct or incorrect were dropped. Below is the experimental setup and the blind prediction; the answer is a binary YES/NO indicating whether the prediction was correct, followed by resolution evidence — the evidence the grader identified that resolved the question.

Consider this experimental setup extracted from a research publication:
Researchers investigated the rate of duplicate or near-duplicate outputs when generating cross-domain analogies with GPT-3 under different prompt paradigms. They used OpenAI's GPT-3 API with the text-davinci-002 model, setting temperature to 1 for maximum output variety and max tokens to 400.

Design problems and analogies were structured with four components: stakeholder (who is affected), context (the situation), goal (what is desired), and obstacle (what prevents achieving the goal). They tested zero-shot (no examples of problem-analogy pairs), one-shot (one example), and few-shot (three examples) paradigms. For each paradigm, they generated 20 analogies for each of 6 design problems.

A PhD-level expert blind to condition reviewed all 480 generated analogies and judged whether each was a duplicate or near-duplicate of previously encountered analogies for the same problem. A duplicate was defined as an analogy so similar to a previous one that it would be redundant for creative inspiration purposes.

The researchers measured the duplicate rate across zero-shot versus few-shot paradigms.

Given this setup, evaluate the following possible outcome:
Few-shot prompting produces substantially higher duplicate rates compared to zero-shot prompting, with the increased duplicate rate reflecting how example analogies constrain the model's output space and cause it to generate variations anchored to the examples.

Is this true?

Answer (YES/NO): NO